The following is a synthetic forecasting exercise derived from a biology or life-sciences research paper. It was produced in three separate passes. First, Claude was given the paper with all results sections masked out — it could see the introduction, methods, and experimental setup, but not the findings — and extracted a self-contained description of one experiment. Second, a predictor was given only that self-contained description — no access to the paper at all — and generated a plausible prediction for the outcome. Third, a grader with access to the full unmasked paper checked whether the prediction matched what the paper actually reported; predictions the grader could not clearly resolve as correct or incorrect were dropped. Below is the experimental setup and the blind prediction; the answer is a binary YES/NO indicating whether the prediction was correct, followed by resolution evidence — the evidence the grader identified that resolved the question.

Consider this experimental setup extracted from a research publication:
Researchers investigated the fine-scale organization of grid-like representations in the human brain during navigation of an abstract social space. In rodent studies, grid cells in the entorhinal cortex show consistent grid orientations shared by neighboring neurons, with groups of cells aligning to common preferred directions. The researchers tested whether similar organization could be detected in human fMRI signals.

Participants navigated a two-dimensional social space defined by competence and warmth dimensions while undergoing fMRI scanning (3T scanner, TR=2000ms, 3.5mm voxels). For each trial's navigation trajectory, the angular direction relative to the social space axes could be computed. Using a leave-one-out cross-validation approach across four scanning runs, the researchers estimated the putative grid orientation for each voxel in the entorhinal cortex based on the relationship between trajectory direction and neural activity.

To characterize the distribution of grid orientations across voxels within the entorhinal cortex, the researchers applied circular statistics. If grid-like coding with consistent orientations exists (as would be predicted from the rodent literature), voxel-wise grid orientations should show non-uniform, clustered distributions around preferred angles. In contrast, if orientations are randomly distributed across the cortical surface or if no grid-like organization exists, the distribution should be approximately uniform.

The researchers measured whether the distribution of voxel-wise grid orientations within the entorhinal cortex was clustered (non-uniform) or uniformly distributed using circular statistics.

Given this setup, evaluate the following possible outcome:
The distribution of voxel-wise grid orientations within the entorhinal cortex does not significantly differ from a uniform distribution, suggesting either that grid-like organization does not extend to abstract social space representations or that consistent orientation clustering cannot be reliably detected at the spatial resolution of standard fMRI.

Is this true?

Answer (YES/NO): NO